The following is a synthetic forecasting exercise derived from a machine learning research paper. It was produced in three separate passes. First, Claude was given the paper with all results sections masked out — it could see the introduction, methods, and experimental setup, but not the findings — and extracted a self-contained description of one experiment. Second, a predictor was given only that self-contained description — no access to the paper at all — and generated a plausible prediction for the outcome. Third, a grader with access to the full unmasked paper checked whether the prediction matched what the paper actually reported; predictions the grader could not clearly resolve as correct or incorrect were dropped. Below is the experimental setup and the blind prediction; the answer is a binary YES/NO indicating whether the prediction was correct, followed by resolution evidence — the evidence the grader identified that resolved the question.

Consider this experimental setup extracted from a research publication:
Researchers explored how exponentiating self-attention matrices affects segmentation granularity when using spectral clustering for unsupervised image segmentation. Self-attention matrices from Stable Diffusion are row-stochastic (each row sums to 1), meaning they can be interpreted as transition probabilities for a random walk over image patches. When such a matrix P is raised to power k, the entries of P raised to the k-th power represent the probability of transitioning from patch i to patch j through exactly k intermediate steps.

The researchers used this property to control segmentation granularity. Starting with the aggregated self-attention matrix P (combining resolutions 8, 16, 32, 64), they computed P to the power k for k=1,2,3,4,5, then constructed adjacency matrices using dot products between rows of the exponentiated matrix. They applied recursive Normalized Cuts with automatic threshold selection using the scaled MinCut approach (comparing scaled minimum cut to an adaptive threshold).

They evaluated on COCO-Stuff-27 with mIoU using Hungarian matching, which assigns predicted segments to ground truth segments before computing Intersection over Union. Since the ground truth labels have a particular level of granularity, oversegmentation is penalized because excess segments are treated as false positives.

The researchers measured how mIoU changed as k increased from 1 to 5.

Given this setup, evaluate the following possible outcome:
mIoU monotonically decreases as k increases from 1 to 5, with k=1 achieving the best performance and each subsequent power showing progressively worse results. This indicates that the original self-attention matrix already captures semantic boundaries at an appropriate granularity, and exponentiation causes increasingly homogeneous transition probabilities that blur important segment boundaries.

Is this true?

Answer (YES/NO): NO